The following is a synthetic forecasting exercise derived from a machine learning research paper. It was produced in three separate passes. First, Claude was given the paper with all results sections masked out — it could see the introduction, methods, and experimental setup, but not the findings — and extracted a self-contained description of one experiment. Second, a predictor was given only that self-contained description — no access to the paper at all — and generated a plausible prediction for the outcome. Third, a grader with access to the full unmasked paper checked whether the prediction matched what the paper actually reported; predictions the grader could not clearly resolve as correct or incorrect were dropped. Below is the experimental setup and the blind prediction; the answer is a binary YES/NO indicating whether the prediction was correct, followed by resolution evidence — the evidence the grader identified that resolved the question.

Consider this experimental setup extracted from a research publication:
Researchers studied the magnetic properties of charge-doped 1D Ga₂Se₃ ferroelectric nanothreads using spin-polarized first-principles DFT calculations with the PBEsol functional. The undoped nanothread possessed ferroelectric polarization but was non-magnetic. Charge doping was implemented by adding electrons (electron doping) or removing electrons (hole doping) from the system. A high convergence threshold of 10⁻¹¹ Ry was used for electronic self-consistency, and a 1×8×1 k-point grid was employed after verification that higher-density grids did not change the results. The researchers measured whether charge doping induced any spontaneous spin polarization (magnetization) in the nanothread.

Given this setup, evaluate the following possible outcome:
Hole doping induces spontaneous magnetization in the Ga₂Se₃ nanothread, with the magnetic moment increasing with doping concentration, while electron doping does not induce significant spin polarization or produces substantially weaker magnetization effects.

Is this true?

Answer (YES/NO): NO